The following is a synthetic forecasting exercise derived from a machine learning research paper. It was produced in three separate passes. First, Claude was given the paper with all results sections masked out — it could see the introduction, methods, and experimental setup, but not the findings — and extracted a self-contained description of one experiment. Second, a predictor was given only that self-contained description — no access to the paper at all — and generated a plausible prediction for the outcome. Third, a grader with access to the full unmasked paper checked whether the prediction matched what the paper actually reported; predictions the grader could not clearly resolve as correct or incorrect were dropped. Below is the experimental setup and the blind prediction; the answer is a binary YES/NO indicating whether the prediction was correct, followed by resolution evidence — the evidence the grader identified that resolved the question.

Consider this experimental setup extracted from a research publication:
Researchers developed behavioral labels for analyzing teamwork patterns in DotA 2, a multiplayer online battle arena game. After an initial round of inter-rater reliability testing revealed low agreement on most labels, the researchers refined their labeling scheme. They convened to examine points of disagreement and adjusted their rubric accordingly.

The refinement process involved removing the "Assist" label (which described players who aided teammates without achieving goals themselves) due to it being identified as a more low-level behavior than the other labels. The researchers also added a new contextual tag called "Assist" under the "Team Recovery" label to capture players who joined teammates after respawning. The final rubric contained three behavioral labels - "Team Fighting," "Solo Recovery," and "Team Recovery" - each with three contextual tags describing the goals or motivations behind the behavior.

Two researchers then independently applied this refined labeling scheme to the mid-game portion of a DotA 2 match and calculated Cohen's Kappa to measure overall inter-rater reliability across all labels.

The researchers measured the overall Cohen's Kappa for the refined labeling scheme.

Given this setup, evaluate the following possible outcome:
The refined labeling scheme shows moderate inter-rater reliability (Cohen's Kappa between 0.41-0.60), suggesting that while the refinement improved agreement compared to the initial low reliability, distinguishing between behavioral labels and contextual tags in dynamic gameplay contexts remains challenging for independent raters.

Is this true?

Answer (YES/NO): YES